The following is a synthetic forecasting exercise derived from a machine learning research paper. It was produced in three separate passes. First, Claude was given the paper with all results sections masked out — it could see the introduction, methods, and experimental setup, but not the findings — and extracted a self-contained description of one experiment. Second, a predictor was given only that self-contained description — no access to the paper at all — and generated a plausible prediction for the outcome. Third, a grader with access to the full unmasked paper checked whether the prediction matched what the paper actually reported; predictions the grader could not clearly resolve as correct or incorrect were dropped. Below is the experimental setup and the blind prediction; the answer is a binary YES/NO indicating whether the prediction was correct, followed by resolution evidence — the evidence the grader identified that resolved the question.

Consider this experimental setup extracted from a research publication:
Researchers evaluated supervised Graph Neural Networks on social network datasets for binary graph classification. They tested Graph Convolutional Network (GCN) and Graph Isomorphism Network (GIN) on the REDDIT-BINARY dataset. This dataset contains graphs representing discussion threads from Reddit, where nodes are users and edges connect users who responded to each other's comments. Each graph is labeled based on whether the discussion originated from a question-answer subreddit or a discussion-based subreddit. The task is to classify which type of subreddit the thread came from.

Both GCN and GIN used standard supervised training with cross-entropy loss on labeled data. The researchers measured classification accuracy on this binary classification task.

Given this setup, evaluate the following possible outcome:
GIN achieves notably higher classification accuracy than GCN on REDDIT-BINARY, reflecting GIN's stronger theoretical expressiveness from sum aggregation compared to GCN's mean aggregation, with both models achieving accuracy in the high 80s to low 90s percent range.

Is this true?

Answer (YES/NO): NO